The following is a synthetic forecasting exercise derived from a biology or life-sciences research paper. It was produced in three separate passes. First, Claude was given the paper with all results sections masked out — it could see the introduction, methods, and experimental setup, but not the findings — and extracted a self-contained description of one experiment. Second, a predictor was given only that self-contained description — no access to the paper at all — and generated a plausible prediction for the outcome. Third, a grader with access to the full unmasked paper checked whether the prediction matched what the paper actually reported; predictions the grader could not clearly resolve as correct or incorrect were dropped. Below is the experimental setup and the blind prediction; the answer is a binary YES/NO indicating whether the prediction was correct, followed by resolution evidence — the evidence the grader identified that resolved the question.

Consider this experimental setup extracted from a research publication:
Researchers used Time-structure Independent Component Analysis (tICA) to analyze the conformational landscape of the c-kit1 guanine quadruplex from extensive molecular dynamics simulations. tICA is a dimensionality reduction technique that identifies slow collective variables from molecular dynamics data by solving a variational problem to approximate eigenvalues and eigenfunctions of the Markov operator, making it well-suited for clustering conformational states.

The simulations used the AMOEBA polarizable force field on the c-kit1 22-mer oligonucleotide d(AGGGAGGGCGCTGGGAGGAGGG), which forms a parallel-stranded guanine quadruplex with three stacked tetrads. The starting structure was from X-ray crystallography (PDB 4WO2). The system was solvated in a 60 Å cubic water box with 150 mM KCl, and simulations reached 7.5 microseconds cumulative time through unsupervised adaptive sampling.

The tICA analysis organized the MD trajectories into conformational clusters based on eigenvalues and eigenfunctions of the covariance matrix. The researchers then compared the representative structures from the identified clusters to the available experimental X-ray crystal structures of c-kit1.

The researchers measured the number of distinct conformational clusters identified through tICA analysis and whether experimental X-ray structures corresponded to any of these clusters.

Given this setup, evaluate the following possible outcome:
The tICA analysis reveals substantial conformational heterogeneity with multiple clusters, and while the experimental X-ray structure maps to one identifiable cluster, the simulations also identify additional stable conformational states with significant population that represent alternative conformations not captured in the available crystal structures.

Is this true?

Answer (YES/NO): YES